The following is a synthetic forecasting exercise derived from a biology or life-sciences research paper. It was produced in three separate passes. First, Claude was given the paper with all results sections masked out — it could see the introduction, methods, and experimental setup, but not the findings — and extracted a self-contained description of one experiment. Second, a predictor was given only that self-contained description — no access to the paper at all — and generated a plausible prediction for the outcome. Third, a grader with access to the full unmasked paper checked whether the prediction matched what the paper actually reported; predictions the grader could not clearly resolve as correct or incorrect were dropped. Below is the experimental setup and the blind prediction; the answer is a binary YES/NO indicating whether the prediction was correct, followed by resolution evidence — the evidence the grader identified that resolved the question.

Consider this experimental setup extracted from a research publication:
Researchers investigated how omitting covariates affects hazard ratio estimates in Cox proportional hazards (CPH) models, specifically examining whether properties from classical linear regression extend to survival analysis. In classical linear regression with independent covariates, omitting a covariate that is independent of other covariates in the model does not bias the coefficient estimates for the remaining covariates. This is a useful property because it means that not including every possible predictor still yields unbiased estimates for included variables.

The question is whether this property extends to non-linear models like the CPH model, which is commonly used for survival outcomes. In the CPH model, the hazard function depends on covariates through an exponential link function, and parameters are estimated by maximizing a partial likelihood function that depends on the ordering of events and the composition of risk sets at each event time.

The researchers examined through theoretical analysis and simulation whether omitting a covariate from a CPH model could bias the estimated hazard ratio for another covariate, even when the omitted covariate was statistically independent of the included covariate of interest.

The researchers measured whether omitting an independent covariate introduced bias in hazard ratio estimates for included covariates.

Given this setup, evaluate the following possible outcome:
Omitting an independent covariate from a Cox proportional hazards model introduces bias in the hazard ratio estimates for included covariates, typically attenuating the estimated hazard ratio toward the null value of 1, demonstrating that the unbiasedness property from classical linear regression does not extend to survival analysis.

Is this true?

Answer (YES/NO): NO